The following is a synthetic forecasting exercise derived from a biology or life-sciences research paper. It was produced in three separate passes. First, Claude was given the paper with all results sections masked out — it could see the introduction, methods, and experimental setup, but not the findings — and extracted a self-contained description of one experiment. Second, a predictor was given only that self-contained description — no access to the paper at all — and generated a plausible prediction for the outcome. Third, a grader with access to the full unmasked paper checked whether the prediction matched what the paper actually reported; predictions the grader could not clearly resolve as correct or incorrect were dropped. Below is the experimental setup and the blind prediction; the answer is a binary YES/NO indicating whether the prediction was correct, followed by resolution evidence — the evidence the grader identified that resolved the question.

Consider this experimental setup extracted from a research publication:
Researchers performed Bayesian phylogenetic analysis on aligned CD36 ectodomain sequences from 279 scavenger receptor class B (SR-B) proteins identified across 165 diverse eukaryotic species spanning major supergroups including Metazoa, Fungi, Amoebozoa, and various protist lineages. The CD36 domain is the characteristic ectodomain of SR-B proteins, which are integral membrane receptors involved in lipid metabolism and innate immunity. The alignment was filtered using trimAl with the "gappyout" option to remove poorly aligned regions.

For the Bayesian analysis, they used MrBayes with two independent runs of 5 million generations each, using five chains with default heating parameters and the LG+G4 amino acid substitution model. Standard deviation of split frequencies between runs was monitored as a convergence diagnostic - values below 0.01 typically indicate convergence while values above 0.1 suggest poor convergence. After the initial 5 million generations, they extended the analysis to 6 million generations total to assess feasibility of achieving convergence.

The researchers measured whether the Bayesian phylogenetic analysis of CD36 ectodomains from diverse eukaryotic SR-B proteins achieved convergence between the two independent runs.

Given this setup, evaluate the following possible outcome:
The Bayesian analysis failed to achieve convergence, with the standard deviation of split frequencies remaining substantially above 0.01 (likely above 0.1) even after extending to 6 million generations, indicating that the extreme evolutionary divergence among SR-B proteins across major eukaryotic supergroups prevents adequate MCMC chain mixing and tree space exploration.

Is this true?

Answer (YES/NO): YES